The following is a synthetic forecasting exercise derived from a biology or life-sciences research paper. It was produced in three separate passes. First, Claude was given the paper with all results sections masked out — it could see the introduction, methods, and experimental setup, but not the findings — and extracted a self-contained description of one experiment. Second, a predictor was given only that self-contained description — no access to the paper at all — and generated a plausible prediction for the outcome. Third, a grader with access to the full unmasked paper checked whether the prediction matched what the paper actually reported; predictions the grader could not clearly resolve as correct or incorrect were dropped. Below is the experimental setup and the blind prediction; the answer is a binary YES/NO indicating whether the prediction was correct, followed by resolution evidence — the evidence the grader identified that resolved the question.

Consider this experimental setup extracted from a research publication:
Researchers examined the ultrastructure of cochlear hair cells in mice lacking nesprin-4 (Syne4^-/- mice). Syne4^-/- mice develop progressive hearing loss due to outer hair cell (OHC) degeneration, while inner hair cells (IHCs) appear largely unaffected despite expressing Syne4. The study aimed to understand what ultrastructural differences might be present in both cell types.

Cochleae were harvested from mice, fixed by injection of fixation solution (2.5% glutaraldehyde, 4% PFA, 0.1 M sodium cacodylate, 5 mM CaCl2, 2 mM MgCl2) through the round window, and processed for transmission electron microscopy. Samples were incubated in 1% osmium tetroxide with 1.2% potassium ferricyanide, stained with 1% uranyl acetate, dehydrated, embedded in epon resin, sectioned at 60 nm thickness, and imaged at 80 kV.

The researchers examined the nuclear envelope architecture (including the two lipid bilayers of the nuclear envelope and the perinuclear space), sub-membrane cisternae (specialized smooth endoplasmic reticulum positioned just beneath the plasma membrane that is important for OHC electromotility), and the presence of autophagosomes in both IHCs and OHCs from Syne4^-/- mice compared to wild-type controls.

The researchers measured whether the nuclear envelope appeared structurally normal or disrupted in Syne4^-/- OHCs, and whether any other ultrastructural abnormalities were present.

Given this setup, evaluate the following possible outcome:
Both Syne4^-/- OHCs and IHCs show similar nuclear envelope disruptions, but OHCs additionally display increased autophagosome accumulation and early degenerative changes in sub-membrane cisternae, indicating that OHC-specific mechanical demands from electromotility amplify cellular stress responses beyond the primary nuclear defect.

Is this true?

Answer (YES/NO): NO